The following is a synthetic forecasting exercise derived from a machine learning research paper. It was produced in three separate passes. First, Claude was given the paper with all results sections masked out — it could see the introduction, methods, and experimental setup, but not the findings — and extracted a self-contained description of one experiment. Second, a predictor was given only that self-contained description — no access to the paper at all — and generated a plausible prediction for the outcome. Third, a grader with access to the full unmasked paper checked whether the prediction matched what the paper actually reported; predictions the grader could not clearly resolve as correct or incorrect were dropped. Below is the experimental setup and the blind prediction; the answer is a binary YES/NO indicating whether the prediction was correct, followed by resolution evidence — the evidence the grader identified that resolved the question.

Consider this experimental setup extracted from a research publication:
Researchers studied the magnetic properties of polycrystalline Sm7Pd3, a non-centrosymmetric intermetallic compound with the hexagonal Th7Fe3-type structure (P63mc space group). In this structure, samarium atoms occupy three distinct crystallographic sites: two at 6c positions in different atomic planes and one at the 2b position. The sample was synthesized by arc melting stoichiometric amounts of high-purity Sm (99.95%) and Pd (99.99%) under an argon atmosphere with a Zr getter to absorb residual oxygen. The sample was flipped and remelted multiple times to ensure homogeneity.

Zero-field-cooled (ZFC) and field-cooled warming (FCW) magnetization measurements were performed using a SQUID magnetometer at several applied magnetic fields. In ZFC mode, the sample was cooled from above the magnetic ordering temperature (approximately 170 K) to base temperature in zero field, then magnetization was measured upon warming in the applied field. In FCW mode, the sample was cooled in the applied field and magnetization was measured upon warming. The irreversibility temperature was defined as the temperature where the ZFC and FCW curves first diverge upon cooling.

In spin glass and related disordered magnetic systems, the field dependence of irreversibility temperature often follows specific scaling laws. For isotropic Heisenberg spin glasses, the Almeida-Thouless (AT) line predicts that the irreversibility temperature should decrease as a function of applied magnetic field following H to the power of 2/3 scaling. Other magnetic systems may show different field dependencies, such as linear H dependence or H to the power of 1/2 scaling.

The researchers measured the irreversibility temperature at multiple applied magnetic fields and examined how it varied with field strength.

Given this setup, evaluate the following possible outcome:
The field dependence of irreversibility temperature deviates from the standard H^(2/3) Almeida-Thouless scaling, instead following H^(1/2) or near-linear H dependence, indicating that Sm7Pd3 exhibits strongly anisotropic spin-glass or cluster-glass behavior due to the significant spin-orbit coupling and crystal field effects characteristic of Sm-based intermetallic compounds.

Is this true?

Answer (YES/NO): NO